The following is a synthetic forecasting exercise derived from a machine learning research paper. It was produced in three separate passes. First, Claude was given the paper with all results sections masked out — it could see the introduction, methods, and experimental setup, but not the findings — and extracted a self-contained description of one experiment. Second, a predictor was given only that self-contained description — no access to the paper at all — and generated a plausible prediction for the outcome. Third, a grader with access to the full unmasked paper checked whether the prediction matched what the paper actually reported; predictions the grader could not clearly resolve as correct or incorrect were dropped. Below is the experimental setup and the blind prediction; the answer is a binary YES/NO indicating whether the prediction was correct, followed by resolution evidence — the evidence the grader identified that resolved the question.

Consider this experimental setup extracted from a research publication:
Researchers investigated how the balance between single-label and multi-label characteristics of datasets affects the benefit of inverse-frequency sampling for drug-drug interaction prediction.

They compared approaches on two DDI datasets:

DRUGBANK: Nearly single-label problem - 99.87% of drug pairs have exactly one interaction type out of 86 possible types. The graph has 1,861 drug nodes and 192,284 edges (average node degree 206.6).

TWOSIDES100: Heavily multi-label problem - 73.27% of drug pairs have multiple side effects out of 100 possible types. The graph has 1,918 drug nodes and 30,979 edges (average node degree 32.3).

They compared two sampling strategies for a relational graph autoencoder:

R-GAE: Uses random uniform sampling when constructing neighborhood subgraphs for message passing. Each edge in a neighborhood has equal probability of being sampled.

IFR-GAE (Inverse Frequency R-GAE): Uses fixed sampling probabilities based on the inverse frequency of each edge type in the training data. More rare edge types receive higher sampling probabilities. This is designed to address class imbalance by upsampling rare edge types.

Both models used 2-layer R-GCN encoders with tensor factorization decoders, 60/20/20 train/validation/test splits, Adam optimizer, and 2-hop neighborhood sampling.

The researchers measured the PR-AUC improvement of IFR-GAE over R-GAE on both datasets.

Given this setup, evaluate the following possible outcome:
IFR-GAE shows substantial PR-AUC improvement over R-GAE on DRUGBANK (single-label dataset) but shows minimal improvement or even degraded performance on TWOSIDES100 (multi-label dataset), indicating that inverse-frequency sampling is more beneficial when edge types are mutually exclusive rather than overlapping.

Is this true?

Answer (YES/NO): NO